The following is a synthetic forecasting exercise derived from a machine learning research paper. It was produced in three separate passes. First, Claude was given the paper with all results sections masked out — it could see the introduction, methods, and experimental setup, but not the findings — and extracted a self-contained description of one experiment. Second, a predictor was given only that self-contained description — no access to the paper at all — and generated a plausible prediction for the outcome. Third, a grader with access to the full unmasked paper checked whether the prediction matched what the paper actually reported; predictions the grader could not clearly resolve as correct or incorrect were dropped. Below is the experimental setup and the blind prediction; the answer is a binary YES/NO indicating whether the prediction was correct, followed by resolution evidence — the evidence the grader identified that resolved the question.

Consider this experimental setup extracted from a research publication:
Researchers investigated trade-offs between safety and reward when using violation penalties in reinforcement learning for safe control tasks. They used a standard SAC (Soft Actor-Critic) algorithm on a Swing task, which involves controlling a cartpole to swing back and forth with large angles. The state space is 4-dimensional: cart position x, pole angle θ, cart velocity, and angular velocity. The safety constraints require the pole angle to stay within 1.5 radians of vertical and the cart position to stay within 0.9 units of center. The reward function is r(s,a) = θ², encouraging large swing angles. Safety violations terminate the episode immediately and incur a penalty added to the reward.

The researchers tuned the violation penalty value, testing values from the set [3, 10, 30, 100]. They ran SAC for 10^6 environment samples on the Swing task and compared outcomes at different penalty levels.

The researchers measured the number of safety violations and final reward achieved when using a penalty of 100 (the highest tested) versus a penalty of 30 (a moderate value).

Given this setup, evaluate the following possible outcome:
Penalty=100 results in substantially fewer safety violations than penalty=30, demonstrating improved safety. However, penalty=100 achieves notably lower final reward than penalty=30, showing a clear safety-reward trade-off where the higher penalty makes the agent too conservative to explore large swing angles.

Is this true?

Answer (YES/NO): NO